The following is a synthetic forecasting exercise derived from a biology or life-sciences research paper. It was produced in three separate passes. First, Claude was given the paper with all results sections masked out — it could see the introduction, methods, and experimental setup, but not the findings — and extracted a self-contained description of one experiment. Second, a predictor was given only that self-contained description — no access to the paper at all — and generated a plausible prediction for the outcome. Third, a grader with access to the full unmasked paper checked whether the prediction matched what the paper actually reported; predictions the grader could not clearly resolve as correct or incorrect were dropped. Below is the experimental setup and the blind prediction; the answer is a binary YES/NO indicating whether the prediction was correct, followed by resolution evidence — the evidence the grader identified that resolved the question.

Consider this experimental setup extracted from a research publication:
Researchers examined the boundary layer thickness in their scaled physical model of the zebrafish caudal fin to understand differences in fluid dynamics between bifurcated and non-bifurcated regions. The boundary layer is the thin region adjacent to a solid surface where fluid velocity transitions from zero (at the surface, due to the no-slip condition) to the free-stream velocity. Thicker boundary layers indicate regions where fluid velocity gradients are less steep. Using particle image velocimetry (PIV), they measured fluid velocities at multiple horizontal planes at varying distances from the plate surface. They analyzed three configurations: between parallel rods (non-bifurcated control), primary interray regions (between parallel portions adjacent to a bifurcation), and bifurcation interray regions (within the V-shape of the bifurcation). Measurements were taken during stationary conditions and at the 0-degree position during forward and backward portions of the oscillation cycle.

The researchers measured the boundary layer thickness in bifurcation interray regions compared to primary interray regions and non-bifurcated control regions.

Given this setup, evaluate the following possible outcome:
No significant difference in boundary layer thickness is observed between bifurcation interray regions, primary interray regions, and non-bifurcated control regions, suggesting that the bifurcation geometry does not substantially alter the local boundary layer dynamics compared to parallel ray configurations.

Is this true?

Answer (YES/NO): NO